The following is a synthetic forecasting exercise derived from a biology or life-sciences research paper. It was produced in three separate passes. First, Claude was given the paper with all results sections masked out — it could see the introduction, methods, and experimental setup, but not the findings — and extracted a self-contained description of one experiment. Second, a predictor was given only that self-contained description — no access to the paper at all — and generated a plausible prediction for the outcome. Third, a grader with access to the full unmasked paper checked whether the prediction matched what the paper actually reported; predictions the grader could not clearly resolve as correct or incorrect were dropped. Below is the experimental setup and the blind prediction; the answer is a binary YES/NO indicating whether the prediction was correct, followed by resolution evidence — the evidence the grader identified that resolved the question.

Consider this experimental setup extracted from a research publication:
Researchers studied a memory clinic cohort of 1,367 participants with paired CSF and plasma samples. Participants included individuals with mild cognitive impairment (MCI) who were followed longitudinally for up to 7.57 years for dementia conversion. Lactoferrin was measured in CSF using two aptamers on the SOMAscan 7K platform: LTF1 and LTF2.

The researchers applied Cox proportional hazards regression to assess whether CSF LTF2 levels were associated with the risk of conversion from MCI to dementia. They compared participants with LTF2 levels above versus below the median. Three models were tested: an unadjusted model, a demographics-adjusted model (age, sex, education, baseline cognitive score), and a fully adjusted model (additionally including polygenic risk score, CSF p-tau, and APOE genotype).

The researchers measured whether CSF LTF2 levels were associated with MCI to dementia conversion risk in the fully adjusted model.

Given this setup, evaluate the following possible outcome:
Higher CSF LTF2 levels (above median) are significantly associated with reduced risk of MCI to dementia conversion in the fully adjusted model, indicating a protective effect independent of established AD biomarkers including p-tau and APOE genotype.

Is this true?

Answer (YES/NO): NO